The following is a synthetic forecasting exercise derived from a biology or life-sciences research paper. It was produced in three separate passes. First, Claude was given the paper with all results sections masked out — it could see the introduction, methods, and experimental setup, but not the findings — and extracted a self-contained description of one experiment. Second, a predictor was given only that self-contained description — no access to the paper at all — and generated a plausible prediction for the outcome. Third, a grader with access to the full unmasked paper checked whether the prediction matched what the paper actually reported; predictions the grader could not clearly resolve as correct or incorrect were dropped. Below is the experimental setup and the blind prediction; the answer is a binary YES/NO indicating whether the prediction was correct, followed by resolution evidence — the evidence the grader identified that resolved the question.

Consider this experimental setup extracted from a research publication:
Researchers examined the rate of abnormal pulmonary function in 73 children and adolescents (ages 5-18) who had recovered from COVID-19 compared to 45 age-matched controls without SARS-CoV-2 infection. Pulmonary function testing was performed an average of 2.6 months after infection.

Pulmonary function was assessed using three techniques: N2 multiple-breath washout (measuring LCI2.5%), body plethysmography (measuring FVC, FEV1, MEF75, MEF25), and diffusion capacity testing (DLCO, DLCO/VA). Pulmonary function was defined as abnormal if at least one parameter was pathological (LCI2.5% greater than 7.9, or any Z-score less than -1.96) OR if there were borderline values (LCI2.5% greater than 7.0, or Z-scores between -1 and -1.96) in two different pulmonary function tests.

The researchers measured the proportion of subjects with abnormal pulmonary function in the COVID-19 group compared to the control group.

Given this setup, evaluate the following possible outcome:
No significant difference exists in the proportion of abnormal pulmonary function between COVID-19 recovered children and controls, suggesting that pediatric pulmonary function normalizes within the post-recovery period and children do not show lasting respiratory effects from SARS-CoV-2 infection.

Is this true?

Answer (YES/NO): YES